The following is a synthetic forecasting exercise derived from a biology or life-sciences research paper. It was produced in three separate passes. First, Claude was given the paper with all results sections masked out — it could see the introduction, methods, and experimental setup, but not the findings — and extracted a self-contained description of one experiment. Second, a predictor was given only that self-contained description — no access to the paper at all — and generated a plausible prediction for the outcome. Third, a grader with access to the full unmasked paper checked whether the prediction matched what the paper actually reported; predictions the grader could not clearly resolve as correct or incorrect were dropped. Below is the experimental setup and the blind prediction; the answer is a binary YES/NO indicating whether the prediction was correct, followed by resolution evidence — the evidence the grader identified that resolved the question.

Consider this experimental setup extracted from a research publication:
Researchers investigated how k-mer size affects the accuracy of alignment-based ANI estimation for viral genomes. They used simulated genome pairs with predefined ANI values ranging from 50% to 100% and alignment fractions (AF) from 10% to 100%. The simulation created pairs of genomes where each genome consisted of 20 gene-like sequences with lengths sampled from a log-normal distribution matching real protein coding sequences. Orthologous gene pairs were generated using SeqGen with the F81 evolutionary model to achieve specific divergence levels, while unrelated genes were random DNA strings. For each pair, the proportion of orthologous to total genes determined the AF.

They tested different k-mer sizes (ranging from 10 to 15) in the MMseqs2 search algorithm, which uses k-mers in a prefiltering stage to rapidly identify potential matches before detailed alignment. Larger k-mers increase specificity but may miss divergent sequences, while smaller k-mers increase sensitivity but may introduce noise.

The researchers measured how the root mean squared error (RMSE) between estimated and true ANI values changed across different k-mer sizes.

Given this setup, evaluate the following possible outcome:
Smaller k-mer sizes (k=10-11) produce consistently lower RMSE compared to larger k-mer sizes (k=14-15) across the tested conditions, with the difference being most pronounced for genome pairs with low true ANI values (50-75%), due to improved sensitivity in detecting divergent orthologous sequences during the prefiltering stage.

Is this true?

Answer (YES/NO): NO